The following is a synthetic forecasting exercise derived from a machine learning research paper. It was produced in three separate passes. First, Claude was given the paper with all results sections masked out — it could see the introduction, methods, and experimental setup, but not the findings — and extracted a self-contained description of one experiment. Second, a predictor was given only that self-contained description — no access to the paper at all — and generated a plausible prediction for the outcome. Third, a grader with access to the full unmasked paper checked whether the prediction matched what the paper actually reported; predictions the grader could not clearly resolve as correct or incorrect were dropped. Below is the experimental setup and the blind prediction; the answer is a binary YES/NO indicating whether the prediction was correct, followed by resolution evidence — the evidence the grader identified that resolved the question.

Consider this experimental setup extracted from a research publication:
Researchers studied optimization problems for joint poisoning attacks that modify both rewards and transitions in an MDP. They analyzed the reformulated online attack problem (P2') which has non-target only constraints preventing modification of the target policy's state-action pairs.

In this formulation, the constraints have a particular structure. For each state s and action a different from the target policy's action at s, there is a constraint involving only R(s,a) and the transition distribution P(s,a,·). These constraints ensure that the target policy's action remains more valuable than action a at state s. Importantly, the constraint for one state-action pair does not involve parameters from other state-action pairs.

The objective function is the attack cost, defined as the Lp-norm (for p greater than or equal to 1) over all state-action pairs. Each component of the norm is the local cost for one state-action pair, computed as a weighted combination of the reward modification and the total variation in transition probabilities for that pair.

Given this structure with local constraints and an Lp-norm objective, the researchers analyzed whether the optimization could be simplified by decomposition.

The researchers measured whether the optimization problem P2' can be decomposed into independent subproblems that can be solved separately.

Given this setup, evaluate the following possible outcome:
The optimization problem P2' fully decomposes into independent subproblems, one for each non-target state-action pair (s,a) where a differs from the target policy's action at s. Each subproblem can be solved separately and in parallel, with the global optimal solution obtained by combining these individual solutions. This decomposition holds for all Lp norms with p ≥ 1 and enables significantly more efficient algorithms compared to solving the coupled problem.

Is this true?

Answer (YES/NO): YES